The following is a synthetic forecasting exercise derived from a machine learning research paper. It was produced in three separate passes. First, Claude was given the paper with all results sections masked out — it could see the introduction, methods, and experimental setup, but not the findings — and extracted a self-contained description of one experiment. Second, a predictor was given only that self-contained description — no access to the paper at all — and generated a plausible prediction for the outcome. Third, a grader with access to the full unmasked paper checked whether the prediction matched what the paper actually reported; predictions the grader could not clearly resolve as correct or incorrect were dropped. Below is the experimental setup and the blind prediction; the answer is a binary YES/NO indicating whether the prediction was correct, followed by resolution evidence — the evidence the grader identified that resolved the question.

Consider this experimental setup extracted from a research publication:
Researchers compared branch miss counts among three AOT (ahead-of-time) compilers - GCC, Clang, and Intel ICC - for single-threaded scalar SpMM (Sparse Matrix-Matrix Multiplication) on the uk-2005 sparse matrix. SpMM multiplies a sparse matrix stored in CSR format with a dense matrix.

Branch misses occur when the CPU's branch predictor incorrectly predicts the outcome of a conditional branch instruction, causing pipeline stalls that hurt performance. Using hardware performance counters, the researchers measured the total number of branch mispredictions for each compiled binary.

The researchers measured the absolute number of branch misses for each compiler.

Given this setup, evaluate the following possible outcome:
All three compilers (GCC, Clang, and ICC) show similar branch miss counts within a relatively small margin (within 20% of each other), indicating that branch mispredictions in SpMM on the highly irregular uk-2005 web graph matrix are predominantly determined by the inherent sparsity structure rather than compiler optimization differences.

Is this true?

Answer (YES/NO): NO